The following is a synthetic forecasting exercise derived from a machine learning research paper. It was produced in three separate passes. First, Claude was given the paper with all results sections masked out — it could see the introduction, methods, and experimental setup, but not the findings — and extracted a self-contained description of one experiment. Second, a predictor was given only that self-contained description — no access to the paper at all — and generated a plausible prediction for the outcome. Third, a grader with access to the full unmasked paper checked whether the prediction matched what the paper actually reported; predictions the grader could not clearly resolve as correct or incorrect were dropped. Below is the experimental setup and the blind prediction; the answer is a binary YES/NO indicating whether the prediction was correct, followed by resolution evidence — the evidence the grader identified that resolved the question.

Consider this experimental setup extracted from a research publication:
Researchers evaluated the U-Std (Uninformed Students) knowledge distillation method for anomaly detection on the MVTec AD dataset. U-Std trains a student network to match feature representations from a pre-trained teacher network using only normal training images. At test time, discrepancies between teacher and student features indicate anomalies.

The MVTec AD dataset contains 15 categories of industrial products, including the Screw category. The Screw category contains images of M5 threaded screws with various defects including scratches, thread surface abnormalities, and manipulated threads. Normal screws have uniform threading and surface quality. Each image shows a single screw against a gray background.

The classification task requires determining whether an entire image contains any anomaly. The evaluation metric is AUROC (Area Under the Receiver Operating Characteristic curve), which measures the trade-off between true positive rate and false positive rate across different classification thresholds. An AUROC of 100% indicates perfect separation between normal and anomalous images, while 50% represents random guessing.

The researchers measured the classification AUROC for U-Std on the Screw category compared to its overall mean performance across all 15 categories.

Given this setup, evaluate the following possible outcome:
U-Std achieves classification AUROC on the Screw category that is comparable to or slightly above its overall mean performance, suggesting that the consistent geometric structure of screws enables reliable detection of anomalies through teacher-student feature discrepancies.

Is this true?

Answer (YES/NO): NO